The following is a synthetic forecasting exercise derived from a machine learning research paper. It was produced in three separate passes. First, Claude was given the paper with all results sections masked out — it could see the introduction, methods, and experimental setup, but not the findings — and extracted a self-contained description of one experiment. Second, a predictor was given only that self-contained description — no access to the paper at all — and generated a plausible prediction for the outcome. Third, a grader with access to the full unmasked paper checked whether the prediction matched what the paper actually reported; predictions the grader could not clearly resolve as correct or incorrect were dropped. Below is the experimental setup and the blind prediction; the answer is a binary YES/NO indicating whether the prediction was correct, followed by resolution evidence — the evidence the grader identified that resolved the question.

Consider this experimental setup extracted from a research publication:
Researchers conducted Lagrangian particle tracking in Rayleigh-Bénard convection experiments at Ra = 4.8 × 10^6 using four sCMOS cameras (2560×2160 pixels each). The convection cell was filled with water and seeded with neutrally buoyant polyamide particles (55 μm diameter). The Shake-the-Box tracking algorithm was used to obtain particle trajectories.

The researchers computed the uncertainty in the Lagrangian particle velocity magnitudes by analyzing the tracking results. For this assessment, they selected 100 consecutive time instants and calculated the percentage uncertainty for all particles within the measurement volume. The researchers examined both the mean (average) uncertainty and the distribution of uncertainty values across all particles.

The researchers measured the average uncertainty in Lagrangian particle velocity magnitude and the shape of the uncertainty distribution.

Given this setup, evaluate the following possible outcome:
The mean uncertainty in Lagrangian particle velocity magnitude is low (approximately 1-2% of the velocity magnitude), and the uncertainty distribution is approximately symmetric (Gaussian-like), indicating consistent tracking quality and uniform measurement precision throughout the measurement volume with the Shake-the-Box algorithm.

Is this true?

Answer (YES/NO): NO